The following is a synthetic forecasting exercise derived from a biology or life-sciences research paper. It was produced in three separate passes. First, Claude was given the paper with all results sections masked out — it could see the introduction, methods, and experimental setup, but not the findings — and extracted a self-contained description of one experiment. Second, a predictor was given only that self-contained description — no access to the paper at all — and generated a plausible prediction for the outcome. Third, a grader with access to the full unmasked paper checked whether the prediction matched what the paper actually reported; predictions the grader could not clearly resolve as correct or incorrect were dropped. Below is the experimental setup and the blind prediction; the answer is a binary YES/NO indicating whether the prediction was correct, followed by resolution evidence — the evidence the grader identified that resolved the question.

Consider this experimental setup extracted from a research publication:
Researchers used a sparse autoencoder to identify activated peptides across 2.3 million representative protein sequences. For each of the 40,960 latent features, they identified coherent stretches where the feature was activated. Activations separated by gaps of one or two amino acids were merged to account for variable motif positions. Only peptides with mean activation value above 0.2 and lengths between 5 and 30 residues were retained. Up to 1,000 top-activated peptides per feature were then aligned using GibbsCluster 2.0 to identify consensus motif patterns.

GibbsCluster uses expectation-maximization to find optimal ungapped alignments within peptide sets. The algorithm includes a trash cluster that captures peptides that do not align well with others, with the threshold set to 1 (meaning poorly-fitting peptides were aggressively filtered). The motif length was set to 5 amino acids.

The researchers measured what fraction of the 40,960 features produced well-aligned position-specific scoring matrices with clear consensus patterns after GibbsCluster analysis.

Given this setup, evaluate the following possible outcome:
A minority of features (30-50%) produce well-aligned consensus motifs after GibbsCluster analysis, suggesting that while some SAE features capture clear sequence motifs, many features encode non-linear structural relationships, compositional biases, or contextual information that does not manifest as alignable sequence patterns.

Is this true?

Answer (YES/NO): NO